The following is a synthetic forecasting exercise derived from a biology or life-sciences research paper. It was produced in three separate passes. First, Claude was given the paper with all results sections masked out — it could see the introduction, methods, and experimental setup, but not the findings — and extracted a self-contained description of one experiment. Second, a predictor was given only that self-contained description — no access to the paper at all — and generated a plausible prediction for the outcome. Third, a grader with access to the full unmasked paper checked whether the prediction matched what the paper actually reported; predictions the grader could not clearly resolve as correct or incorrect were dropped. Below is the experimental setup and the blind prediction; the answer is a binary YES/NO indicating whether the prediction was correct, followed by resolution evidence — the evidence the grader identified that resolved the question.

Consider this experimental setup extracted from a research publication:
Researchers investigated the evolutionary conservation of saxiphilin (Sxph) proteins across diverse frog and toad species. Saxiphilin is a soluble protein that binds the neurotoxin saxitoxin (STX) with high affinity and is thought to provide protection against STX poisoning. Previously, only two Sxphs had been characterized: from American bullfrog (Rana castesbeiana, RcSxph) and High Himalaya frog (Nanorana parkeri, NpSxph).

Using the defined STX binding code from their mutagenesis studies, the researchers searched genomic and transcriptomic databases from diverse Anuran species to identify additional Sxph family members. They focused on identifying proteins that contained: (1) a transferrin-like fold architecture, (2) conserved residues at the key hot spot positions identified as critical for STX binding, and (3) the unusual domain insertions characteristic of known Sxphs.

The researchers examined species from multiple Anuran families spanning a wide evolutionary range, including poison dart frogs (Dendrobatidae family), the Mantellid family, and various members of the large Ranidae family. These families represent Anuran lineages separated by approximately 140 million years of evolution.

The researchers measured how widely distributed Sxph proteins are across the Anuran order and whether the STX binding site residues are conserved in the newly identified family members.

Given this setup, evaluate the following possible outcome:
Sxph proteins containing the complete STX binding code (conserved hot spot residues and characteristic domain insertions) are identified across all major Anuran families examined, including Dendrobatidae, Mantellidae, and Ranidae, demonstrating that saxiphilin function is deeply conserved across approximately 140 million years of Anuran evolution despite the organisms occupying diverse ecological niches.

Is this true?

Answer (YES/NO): NO